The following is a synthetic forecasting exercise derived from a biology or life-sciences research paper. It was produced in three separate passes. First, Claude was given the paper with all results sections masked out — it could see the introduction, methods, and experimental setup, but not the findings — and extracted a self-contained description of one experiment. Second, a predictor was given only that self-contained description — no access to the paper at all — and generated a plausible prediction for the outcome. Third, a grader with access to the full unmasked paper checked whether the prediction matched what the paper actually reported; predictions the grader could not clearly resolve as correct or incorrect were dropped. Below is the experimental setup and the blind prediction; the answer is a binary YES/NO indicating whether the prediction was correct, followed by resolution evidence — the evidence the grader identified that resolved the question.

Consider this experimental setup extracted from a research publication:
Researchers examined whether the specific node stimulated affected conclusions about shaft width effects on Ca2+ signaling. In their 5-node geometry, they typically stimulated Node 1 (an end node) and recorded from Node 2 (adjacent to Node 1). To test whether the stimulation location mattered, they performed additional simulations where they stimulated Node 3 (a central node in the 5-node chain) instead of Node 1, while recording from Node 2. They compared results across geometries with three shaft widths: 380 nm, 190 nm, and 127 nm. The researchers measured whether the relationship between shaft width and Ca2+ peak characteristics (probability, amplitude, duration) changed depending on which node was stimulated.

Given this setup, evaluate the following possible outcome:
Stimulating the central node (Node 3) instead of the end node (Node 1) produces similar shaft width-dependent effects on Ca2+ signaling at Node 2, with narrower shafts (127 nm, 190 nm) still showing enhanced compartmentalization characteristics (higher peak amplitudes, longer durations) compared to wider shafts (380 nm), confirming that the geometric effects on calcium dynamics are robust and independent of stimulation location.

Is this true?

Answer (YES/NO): YES